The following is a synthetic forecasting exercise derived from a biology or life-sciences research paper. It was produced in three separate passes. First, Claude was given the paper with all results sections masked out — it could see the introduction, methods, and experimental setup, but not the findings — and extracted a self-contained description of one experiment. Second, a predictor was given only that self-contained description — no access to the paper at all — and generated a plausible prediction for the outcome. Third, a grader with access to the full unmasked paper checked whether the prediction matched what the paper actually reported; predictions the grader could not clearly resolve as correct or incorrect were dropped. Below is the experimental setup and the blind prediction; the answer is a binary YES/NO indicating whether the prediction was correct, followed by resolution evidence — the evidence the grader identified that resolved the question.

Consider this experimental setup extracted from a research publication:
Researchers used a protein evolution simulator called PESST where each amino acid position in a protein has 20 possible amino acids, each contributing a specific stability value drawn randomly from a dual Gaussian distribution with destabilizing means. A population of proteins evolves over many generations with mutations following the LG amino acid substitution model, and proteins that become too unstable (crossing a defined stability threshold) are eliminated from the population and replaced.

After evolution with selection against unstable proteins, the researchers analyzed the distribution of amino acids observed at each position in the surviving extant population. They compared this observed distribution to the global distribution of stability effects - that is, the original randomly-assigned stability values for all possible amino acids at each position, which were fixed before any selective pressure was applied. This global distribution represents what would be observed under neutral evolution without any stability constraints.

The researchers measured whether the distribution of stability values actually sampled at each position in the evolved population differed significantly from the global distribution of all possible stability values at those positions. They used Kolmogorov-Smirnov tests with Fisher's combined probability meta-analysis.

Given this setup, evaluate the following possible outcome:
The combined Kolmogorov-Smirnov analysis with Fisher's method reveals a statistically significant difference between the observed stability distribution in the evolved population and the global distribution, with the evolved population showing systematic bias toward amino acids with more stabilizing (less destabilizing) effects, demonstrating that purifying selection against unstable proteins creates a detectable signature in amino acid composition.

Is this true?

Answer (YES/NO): YES